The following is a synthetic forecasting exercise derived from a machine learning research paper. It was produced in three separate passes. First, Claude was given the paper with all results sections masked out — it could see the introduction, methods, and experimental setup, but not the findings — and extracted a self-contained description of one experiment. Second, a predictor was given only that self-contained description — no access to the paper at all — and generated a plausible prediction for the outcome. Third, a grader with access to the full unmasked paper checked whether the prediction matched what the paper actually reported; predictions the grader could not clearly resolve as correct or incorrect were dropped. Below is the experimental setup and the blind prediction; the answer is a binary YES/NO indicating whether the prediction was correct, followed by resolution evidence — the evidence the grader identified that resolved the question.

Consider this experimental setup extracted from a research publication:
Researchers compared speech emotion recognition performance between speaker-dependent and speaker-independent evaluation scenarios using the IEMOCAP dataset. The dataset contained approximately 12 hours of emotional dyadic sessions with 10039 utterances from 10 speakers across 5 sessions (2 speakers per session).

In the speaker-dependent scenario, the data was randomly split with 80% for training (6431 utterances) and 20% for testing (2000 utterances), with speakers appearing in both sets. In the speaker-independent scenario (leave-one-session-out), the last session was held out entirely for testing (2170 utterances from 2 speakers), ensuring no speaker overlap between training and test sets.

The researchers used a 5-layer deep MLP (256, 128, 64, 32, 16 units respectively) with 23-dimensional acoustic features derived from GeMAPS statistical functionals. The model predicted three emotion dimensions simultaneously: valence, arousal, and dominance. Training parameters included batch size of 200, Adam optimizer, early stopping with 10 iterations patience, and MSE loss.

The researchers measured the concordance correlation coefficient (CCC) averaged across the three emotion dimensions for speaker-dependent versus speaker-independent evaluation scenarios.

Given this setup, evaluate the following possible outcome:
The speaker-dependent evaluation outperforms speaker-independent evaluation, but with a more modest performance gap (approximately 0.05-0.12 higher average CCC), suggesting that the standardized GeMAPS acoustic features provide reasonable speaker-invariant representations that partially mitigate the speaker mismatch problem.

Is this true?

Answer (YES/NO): NO